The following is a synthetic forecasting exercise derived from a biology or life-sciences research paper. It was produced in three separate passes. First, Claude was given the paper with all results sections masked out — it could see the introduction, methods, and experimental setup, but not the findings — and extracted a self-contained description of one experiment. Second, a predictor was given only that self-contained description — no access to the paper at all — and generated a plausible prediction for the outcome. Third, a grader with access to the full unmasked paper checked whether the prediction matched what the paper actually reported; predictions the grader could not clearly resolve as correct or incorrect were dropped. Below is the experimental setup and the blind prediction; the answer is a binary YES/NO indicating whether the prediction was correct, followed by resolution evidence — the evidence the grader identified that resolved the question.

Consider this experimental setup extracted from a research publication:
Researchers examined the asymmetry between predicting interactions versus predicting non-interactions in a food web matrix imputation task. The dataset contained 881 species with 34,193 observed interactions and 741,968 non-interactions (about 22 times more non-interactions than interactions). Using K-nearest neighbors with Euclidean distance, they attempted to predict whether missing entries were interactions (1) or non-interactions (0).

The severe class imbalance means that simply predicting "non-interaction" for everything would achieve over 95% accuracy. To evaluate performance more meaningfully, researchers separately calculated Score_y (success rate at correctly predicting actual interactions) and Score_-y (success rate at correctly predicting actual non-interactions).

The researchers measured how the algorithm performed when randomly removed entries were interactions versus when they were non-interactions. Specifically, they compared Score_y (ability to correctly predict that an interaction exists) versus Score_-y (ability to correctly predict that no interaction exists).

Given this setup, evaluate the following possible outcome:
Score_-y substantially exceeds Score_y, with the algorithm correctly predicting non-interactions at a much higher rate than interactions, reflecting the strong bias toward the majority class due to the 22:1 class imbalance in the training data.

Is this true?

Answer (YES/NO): YES